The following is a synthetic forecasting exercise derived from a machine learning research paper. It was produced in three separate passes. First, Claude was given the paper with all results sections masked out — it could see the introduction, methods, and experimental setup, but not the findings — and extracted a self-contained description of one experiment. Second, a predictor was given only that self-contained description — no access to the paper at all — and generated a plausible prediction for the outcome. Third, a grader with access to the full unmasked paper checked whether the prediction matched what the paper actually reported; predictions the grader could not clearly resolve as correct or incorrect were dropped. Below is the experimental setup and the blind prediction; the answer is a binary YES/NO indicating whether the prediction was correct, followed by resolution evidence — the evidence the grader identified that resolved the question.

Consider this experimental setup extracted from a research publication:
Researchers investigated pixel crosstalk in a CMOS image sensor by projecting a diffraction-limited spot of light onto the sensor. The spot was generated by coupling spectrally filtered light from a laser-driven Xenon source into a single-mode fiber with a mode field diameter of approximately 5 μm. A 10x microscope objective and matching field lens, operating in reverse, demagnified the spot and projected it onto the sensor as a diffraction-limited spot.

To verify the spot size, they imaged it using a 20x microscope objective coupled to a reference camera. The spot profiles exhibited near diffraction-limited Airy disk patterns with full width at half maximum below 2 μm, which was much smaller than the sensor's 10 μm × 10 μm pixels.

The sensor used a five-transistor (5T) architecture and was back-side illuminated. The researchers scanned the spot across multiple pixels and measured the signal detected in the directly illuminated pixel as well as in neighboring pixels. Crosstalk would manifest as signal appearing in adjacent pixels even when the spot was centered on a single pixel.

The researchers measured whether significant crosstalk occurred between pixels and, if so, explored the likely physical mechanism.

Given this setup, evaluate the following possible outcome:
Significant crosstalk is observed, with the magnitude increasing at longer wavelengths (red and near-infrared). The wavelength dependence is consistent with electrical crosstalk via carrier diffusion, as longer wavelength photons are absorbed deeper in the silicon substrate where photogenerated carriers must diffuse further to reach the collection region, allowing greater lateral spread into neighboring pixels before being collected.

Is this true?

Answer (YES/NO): NO